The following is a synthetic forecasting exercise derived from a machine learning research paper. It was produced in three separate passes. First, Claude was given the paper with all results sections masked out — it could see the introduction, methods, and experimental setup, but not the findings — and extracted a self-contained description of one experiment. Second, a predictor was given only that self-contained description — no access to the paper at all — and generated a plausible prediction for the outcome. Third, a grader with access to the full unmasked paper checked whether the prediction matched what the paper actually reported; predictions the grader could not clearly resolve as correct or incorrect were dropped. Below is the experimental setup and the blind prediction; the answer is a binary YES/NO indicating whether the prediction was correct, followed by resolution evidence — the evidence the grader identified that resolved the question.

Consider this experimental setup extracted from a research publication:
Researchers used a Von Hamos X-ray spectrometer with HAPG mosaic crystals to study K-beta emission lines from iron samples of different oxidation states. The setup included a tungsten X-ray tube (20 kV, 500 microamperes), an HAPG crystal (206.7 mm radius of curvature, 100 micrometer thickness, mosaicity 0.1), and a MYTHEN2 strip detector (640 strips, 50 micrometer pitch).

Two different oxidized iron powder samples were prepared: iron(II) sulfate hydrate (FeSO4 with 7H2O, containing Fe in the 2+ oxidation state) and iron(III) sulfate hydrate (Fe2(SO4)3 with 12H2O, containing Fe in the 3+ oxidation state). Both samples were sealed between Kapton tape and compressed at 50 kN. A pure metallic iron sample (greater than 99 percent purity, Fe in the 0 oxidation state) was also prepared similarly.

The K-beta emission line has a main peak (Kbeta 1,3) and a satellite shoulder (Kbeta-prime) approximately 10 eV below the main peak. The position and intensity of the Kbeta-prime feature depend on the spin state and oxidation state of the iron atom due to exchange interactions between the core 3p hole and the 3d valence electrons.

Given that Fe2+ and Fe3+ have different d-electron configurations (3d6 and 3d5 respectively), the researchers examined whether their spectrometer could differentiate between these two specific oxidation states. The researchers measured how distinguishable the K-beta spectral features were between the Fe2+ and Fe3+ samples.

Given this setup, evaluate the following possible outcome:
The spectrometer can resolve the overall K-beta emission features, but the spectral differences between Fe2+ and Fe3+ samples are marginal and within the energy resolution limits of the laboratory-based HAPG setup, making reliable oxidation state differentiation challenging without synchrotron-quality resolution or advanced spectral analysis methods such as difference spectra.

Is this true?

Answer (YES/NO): YES